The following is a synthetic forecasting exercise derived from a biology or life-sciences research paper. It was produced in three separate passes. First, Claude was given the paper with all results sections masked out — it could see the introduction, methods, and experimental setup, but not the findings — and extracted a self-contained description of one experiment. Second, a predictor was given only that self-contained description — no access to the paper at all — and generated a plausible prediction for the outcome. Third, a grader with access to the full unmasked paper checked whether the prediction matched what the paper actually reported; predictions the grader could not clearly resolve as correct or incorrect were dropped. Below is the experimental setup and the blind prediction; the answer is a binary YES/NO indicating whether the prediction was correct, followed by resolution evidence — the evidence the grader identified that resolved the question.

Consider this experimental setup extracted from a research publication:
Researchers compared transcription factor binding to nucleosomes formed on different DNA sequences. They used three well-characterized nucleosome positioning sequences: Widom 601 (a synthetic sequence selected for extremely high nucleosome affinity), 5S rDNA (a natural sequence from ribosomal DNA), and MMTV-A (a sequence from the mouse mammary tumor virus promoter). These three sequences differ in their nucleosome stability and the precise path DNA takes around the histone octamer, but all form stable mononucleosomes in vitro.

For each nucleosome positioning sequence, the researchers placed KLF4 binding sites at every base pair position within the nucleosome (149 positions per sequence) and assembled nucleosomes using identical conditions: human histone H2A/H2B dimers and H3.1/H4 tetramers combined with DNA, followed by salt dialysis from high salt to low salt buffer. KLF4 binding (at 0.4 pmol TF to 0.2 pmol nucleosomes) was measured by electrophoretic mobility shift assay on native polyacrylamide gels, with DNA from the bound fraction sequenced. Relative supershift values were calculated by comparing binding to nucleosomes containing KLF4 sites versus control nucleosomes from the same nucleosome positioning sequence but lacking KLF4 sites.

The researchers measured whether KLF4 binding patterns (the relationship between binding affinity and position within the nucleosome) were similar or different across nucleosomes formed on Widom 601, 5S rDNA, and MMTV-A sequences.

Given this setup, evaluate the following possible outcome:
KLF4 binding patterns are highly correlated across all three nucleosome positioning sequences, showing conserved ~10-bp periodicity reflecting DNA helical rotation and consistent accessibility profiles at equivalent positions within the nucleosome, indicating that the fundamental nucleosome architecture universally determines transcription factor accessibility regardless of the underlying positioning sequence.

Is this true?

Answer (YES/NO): NO